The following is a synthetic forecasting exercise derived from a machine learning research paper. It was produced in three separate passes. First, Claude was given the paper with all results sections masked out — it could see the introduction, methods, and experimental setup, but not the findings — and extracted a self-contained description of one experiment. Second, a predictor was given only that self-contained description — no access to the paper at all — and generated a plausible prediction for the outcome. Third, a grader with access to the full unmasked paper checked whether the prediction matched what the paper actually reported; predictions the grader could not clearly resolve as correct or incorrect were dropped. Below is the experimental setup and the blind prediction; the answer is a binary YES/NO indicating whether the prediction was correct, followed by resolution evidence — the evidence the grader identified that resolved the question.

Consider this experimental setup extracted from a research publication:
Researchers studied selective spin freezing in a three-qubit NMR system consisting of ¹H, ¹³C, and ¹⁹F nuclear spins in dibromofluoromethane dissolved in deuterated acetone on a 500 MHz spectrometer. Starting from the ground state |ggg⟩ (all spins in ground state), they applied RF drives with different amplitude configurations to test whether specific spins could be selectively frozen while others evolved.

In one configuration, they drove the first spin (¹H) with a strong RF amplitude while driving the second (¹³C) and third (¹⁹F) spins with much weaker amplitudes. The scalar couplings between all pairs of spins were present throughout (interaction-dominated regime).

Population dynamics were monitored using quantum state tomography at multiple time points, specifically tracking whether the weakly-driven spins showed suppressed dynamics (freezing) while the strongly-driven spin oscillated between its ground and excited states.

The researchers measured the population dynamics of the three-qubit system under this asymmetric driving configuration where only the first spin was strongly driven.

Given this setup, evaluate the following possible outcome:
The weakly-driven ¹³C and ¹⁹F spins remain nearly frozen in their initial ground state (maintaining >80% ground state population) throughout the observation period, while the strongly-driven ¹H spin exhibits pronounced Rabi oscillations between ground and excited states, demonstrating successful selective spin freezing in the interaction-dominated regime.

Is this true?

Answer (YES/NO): YES